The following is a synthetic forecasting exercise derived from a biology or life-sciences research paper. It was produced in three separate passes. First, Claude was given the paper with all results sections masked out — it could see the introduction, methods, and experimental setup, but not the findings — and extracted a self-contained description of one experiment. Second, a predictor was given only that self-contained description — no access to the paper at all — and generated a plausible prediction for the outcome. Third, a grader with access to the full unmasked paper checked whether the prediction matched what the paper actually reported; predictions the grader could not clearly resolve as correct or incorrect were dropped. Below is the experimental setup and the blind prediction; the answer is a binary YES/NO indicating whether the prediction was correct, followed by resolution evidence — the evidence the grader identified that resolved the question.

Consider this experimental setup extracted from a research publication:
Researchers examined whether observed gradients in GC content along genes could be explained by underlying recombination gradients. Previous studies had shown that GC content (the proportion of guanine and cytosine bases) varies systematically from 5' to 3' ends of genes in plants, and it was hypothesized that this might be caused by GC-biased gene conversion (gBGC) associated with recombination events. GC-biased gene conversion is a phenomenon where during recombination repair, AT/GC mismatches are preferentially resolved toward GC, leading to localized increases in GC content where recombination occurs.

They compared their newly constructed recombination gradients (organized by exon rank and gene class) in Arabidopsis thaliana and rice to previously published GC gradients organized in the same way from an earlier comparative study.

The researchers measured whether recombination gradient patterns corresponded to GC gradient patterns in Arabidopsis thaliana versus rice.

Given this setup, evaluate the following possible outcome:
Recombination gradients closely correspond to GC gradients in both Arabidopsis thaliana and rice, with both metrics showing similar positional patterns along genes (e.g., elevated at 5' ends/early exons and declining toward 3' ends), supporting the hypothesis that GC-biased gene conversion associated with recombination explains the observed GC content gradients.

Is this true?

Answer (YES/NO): NO